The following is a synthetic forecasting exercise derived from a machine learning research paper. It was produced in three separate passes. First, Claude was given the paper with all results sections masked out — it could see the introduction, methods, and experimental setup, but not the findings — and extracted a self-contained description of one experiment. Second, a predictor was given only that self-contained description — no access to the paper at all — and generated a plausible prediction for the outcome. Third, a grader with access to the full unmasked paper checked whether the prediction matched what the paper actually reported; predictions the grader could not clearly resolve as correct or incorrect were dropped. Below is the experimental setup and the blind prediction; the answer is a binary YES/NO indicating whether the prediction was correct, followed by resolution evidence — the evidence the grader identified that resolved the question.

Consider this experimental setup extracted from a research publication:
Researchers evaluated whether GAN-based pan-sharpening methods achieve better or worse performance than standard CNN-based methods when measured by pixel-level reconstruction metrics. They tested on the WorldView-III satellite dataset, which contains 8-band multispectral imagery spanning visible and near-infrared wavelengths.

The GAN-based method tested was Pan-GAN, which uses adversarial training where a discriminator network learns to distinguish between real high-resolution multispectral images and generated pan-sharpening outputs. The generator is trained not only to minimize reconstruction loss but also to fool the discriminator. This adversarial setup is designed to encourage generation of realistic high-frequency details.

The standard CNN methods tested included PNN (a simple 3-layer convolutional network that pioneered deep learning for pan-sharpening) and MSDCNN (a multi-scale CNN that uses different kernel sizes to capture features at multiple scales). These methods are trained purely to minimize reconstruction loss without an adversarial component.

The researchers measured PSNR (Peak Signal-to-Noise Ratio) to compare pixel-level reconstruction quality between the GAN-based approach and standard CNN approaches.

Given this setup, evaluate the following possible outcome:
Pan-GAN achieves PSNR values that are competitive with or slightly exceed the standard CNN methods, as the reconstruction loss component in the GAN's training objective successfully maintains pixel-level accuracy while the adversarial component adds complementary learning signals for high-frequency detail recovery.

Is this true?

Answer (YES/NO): NO